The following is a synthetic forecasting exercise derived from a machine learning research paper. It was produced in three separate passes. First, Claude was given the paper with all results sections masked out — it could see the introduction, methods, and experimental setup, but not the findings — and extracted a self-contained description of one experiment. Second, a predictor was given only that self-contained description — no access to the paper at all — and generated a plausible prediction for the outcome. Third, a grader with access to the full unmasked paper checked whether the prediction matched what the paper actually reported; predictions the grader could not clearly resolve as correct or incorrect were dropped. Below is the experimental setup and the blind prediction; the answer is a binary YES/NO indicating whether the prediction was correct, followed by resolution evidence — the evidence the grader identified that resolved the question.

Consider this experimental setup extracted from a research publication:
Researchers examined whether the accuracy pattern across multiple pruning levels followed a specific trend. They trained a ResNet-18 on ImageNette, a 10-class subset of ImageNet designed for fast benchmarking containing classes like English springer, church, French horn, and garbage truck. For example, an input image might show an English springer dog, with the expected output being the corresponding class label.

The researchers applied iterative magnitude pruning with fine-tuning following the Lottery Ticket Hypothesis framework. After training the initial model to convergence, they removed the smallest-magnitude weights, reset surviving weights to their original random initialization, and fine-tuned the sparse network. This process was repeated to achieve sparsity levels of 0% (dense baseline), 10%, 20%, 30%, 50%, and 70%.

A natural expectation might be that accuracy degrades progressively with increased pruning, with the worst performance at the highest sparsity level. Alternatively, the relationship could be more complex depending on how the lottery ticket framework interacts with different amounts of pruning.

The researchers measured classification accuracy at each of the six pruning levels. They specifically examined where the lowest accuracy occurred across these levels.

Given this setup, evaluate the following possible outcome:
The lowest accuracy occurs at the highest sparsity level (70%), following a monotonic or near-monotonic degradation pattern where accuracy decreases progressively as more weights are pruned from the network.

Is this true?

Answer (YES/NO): NO